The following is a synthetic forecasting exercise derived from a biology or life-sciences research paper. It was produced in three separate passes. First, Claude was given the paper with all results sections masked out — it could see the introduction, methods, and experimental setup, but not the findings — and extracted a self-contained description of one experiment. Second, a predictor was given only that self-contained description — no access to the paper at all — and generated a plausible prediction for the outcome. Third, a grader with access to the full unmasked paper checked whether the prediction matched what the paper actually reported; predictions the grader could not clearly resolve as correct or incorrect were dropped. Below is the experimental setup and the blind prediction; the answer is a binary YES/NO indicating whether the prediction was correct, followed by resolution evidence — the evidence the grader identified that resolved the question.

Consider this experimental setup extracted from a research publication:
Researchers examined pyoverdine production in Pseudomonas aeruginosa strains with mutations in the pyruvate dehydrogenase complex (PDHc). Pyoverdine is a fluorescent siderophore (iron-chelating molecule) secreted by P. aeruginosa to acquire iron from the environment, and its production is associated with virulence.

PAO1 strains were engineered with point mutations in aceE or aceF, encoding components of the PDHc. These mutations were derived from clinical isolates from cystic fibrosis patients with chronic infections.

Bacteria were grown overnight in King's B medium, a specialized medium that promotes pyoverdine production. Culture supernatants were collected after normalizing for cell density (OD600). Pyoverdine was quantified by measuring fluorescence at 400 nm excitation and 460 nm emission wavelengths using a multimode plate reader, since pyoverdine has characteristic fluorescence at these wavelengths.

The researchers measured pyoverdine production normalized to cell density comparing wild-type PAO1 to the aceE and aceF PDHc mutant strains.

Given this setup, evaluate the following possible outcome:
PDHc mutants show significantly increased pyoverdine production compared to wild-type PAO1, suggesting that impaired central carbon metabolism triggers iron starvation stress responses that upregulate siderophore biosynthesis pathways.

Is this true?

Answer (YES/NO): NO